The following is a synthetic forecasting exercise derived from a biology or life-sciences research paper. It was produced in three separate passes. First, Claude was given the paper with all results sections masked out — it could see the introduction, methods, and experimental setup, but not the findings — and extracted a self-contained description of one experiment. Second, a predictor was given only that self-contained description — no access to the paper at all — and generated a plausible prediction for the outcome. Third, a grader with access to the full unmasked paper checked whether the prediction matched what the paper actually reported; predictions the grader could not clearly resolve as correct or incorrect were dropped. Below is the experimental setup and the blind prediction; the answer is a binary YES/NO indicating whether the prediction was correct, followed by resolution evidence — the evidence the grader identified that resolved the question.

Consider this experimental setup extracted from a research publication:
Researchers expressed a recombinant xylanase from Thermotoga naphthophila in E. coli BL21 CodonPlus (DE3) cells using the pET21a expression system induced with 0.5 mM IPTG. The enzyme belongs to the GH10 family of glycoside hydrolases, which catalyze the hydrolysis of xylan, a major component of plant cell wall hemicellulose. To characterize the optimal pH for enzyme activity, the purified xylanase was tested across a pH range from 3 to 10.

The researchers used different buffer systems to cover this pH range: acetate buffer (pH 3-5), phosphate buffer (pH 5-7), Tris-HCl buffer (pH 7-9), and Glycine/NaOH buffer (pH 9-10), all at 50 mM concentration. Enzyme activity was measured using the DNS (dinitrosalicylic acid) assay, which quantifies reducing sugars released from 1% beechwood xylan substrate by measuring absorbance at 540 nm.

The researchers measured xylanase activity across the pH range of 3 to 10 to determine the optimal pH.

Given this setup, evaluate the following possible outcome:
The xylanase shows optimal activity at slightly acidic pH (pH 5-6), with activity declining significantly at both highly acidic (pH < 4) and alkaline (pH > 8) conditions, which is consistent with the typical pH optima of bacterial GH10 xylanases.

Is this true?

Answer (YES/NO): NO